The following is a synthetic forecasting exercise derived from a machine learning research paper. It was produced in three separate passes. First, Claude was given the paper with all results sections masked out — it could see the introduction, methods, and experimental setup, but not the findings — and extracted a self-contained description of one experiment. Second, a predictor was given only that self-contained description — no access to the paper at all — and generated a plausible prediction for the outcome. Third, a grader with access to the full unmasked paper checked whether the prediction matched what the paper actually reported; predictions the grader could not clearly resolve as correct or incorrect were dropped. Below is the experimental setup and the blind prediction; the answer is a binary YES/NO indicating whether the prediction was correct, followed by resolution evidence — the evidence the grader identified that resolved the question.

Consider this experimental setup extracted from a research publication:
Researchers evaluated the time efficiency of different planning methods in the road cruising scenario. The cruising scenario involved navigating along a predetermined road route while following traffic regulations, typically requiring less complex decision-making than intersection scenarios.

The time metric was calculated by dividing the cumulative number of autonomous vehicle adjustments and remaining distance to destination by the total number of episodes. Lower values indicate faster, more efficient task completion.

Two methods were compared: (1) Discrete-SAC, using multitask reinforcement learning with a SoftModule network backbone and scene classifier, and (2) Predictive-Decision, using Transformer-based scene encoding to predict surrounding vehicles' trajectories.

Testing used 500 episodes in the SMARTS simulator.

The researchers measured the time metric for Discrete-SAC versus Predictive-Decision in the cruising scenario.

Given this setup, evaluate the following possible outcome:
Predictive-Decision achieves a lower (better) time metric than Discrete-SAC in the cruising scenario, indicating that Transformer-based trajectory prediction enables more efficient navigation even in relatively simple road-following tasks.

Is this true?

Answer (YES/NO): YES